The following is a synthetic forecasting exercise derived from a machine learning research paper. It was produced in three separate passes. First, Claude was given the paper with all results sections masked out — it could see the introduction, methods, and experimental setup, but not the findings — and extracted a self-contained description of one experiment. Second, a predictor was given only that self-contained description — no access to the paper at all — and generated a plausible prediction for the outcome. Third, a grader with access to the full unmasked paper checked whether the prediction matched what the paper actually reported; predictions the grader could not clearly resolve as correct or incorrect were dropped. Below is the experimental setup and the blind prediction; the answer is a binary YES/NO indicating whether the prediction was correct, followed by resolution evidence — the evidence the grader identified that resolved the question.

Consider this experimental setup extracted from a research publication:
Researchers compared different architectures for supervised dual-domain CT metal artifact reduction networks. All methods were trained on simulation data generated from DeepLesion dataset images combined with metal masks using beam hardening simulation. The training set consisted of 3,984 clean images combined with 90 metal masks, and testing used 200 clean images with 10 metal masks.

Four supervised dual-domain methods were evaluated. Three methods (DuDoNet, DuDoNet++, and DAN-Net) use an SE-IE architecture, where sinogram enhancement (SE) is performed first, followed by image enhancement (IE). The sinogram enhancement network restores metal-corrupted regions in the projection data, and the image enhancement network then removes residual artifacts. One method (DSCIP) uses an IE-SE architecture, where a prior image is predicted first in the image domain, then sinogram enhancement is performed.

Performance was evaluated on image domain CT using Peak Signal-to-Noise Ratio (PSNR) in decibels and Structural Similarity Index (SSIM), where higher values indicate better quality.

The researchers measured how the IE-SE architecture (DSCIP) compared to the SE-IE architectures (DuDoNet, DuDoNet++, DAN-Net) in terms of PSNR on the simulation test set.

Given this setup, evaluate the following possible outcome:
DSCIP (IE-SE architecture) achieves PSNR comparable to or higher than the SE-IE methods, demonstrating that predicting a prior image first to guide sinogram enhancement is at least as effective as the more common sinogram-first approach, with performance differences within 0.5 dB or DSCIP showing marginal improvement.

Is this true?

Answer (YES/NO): NO